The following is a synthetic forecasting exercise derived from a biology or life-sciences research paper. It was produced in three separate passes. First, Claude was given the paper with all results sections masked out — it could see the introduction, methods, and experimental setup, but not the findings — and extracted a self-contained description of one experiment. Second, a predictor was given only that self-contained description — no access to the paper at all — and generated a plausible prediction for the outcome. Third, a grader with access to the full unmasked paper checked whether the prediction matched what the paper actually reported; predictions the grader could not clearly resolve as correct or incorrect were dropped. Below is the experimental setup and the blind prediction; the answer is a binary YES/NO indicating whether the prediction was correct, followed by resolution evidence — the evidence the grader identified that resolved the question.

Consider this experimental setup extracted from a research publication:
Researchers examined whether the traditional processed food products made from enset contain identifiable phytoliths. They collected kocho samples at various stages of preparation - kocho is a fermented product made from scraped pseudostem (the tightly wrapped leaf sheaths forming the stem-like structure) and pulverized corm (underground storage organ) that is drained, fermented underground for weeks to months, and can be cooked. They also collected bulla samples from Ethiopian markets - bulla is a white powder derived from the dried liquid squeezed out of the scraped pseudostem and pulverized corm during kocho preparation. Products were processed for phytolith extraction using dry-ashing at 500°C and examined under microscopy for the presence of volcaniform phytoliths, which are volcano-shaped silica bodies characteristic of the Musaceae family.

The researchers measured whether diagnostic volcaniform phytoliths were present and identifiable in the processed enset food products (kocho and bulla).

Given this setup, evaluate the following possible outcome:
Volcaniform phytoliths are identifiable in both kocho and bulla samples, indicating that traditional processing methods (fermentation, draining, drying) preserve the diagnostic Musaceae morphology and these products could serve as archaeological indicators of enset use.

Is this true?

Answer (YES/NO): NO